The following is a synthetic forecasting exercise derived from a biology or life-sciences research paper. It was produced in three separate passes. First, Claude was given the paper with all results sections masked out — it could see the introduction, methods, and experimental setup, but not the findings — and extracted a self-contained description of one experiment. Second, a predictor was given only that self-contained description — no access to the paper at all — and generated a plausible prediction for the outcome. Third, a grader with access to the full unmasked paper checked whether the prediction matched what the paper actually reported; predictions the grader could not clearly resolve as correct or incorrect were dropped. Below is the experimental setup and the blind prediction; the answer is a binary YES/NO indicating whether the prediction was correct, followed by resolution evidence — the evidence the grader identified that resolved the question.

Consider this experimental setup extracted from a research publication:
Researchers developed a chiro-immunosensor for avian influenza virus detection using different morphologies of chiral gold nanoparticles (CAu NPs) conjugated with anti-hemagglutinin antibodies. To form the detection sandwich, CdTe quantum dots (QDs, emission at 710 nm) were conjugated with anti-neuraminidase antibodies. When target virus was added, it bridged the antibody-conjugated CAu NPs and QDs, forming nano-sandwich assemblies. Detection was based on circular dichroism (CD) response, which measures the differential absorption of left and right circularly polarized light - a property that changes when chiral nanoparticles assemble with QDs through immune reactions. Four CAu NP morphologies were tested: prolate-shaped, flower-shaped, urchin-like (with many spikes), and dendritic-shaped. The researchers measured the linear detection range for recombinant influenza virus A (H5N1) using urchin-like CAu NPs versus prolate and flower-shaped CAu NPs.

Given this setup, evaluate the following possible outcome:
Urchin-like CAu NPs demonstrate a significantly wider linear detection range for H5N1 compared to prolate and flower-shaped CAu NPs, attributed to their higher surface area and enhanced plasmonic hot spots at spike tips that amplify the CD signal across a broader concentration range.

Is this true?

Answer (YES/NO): YES